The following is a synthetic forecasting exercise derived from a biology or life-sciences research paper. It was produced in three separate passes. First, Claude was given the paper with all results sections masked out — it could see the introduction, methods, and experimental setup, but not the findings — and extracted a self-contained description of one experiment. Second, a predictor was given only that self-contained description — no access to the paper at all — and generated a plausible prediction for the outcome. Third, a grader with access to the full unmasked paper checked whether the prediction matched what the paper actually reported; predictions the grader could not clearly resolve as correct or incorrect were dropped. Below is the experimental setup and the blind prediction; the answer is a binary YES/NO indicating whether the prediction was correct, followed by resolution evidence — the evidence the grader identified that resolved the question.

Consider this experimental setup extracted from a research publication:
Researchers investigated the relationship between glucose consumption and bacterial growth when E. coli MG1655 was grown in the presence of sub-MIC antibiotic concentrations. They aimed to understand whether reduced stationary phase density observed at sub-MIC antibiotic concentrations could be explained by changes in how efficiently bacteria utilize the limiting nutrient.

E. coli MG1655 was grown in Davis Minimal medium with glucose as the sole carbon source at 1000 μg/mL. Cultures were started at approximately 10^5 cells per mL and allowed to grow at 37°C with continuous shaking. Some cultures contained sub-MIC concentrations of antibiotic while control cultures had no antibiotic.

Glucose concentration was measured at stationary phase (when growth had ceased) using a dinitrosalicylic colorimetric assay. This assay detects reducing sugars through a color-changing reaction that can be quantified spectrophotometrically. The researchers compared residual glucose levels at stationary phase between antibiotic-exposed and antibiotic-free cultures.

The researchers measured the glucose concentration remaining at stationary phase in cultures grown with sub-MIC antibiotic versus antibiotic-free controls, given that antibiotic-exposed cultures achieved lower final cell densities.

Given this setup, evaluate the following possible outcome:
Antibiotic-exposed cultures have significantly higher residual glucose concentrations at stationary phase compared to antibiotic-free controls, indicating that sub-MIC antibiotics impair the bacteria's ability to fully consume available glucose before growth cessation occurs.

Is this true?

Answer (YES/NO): NO